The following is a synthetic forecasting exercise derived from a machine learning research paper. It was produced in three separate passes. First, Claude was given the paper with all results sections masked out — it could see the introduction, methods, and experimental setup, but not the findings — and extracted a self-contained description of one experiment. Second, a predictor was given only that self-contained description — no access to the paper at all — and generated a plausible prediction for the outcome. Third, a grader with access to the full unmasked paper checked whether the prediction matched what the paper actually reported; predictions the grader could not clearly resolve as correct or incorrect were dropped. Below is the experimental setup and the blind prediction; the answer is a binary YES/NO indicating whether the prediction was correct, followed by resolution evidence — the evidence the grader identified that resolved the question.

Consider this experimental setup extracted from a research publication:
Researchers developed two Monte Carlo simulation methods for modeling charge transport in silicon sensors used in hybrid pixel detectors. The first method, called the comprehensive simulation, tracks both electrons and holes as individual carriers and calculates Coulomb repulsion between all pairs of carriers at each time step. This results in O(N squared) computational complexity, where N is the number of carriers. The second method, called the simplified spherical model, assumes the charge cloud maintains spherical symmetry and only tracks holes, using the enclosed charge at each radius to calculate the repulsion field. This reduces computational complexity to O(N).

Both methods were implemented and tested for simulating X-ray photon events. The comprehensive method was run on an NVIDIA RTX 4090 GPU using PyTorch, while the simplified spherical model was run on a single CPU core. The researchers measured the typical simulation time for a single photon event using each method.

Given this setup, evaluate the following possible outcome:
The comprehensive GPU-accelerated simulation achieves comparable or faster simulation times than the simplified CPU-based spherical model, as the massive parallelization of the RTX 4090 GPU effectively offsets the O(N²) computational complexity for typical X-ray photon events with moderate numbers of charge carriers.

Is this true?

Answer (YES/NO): NO